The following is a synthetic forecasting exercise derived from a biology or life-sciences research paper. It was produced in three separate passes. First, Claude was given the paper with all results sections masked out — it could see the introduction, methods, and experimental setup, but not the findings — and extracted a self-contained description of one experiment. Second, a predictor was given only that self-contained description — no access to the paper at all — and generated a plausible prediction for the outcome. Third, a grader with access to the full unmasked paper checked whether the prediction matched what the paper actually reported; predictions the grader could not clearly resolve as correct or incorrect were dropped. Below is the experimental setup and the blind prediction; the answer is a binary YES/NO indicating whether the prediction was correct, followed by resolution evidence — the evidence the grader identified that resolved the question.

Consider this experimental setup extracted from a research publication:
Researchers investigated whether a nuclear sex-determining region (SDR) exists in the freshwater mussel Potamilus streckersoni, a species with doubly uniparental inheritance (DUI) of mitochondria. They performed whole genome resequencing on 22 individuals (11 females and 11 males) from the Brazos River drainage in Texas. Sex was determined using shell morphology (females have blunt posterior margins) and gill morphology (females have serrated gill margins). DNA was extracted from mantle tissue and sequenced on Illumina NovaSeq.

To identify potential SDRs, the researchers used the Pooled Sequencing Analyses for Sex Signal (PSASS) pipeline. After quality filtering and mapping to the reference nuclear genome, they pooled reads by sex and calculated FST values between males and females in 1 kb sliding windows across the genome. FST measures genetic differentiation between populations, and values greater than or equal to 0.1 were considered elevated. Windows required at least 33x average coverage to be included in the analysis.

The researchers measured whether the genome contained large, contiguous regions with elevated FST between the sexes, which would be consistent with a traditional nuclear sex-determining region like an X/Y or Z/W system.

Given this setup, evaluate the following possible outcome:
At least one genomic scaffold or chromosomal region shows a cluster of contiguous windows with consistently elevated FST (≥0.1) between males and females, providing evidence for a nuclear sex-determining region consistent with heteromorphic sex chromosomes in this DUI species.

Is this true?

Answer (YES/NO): NO